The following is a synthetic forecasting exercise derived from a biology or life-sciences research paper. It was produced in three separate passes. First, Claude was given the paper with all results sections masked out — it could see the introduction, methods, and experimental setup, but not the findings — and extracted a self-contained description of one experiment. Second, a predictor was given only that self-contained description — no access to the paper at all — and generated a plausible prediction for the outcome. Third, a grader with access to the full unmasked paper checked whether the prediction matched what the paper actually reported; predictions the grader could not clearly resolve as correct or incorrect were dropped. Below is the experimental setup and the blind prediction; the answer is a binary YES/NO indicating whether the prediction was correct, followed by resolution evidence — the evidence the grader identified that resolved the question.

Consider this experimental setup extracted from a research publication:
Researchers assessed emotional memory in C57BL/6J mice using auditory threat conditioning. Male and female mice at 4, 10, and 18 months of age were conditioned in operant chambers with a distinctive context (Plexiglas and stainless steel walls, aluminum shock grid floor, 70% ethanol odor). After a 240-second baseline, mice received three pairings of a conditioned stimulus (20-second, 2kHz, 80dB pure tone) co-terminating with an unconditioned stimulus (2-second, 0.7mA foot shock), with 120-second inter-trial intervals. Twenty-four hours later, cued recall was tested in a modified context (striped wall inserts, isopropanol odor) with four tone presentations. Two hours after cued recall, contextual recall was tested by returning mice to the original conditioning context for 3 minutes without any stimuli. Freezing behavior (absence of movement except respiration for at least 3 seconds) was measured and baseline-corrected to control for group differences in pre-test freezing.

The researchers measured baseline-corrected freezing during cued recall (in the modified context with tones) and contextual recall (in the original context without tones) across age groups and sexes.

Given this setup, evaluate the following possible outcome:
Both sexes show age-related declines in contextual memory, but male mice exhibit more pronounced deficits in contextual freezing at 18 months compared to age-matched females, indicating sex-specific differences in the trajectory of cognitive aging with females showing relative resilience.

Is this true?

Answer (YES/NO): NO